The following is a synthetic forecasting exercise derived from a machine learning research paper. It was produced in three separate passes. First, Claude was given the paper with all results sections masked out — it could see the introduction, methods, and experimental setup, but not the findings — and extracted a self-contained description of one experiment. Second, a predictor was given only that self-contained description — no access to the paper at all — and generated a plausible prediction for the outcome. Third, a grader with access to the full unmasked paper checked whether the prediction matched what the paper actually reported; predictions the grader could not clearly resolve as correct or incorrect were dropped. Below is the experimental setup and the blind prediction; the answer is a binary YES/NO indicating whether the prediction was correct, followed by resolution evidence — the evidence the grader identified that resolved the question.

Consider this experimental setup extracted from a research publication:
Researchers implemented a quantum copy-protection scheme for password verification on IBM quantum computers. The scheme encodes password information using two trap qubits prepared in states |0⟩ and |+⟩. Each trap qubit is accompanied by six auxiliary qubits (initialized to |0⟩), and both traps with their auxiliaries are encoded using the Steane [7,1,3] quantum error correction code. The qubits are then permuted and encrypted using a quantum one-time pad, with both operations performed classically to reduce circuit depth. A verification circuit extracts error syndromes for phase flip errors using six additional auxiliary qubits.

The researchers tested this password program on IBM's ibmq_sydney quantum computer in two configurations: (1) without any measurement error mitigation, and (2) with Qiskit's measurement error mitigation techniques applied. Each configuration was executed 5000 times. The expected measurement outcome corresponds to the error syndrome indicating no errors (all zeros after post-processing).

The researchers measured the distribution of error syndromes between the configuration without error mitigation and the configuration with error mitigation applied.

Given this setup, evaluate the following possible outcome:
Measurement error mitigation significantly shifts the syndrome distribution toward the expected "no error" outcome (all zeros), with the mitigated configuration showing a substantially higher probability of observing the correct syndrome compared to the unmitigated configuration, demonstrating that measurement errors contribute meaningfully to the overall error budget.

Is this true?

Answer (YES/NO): NO